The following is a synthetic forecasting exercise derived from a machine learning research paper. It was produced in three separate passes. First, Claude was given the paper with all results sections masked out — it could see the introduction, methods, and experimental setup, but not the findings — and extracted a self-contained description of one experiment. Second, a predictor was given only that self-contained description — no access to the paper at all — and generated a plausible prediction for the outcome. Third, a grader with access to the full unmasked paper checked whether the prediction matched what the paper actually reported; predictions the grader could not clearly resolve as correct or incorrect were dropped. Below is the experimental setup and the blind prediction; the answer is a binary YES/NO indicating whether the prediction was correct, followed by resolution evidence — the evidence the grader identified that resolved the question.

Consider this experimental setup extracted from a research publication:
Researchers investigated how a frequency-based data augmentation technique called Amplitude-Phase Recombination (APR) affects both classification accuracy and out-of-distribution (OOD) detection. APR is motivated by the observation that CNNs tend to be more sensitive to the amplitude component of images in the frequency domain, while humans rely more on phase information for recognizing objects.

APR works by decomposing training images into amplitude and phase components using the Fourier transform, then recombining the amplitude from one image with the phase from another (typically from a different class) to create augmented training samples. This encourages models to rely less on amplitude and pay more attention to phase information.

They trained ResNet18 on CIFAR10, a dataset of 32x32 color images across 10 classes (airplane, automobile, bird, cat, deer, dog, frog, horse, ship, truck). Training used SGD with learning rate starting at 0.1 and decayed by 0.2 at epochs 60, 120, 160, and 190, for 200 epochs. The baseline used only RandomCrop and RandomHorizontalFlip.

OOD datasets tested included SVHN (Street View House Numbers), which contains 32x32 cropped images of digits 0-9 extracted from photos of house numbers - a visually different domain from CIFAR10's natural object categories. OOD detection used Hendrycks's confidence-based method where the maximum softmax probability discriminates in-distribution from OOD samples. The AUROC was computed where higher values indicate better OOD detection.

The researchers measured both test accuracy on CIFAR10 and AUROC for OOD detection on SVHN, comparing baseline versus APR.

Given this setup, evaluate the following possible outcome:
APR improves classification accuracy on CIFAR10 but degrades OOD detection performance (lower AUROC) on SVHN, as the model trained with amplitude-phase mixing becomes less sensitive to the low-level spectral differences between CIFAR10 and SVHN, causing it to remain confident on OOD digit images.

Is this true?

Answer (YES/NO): NO